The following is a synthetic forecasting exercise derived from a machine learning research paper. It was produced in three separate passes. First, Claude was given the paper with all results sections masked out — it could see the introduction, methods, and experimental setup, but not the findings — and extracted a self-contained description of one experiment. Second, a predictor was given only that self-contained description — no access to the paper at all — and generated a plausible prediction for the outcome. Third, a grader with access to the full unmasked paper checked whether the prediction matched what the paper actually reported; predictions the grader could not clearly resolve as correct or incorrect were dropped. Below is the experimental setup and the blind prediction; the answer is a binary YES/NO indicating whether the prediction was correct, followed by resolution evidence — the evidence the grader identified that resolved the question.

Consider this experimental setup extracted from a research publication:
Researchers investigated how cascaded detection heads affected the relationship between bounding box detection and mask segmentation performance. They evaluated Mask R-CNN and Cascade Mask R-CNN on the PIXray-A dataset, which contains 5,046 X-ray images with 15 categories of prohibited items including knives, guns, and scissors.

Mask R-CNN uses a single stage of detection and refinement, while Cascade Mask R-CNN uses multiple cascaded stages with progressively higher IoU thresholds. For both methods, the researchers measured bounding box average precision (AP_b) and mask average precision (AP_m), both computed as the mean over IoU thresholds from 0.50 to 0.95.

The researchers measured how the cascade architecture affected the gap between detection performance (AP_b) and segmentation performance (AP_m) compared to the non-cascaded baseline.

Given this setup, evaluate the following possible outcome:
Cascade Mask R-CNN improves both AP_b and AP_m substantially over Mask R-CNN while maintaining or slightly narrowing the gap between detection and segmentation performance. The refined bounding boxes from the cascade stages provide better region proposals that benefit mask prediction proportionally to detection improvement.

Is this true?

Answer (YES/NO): NO